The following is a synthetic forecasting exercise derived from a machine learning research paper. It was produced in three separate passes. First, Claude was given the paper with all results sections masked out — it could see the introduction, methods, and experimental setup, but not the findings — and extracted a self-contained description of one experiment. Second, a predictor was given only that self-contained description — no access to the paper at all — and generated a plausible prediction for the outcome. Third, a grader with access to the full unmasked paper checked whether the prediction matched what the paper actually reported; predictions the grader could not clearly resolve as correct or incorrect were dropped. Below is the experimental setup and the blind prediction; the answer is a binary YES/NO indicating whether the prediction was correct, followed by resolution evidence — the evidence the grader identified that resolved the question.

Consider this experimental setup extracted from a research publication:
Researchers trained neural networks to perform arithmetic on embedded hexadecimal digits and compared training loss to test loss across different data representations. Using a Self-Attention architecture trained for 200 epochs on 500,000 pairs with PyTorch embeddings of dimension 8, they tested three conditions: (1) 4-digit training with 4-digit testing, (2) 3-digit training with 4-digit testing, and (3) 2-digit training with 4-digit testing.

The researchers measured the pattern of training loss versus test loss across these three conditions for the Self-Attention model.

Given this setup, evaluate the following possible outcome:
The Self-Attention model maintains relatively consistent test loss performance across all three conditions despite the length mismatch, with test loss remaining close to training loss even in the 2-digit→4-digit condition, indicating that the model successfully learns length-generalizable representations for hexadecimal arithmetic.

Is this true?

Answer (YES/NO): NO